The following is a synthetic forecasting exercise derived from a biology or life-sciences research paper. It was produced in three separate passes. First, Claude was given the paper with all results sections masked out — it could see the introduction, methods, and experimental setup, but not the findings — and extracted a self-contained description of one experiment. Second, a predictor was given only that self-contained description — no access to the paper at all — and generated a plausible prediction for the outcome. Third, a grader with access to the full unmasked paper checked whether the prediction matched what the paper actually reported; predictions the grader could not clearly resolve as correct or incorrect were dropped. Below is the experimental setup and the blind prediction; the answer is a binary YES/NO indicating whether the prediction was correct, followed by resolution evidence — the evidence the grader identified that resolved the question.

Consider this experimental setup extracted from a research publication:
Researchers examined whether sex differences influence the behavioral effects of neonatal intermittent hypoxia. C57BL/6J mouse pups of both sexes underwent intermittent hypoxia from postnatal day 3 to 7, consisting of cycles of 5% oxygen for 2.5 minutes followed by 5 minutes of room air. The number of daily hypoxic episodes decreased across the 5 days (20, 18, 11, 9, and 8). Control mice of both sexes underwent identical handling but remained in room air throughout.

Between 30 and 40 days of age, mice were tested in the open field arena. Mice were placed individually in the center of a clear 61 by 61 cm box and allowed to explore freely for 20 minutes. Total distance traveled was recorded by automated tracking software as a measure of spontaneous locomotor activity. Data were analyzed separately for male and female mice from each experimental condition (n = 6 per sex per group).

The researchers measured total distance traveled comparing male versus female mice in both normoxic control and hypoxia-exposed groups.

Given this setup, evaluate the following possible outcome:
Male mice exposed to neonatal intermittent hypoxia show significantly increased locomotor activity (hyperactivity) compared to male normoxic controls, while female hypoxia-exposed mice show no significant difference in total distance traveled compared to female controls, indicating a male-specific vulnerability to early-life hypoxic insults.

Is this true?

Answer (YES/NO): NO